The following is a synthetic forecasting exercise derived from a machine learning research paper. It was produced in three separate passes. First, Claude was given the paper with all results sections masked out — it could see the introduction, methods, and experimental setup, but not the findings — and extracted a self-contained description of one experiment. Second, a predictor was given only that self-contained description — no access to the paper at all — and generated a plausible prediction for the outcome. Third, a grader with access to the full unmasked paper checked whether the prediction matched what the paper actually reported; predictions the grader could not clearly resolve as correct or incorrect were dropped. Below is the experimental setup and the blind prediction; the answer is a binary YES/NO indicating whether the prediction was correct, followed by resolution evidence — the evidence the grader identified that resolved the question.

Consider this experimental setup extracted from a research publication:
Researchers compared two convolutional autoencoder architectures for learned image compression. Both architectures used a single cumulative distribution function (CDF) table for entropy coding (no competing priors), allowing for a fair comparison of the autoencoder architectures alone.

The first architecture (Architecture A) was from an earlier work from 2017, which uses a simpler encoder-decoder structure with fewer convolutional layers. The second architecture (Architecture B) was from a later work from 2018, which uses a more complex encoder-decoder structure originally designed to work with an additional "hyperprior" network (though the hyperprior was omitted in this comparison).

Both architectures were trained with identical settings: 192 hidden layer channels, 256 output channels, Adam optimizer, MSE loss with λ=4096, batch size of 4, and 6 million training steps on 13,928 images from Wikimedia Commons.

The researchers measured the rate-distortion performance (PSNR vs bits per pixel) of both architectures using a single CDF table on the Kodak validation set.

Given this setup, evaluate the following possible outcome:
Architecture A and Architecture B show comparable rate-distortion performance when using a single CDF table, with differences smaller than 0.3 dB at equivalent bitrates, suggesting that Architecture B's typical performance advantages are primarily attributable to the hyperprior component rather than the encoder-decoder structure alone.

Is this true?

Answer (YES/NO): NO